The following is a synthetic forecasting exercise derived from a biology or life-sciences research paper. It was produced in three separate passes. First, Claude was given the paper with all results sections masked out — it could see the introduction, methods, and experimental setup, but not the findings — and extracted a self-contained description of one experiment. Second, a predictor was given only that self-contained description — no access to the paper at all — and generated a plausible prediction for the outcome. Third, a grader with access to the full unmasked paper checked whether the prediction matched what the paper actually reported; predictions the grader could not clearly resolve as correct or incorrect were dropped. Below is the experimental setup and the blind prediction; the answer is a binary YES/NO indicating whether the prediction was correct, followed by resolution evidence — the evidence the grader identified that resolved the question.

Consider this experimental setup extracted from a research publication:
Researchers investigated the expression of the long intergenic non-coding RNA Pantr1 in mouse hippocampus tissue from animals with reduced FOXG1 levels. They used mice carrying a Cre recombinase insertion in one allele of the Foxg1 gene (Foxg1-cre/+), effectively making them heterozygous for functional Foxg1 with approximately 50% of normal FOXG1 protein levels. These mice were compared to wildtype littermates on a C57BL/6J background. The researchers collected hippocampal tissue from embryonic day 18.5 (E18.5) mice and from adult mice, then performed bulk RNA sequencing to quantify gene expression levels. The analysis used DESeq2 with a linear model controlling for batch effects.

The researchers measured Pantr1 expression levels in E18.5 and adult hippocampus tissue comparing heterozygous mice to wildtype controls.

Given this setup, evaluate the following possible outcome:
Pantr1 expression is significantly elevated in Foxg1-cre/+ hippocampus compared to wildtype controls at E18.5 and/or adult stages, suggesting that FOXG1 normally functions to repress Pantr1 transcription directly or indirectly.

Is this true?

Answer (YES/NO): NO